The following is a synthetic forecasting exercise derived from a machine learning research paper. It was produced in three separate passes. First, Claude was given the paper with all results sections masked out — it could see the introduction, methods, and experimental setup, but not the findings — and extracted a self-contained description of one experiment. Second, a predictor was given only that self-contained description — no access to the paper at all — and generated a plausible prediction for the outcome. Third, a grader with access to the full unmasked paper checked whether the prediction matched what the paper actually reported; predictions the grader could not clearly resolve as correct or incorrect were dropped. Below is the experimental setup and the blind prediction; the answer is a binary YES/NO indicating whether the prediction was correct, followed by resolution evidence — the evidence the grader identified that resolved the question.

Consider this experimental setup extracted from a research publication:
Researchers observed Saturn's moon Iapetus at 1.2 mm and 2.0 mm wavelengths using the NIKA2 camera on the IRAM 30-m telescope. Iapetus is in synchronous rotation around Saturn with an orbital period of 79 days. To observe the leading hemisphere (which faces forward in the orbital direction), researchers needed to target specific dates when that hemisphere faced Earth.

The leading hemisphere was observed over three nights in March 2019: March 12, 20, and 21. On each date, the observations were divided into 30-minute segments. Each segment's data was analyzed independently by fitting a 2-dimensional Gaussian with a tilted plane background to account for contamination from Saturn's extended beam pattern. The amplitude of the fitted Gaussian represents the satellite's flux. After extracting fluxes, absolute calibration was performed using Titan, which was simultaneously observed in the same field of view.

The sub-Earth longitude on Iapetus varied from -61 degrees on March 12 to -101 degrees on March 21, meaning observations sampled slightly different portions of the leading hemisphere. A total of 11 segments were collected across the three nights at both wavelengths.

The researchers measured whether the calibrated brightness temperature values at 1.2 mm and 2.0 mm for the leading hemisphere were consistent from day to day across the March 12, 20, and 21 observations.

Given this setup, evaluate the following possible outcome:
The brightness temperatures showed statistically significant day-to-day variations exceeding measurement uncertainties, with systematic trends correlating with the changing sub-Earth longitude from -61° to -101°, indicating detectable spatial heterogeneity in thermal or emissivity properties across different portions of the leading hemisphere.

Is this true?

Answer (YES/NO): NO